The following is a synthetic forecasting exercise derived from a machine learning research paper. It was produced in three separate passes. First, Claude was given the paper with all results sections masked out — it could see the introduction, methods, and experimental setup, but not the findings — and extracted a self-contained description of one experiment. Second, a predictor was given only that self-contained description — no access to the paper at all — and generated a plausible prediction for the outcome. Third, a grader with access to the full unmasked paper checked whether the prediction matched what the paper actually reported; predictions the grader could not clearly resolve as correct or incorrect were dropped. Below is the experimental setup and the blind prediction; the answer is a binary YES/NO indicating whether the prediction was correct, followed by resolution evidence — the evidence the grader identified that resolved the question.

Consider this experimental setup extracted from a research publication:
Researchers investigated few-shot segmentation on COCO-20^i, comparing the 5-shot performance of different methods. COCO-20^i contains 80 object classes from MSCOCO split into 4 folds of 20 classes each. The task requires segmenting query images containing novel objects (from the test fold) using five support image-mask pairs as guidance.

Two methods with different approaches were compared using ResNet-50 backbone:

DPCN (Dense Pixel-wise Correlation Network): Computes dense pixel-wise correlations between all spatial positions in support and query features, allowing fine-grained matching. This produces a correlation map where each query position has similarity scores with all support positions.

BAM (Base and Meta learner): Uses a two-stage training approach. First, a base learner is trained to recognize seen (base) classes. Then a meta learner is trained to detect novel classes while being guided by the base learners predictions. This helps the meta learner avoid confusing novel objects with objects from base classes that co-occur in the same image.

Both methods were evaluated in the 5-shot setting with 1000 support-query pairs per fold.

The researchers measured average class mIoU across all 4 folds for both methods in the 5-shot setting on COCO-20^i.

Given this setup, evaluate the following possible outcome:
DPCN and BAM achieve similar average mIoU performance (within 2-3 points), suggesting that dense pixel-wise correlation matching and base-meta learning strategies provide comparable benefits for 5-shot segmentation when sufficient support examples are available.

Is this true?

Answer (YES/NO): YES